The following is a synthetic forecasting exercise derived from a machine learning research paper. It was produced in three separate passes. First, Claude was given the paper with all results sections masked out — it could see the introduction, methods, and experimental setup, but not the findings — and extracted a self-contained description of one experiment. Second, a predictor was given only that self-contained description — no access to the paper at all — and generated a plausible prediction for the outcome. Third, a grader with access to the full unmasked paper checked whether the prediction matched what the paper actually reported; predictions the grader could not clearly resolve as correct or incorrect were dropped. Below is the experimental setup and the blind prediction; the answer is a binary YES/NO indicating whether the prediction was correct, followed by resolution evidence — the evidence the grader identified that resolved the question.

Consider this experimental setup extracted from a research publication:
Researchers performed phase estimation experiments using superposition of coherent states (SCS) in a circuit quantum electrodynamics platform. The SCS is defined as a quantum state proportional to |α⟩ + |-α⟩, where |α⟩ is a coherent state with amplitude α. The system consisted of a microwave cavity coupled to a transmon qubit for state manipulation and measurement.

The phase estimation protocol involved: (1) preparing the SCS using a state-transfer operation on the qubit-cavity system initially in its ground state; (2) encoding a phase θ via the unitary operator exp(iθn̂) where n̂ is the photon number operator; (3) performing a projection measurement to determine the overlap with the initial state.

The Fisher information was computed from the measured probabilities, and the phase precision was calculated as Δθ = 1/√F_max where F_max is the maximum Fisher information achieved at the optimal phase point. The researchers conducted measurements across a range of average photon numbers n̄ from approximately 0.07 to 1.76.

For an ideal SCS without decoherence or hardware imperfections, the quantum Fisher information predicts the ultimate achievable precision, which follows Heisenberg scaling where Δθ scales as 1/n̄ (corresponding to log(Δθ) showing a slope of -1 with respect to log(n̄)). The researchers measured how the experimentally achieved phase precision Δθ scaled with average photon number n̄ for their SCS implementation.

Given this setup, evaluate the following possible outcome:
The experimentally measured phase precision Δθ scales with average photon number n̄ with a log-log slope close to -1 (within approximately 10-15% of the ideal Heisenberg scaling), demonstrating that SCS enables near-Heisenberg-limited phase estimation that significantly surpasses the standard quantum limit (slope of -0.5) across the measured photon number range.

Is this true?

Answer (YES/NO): YES